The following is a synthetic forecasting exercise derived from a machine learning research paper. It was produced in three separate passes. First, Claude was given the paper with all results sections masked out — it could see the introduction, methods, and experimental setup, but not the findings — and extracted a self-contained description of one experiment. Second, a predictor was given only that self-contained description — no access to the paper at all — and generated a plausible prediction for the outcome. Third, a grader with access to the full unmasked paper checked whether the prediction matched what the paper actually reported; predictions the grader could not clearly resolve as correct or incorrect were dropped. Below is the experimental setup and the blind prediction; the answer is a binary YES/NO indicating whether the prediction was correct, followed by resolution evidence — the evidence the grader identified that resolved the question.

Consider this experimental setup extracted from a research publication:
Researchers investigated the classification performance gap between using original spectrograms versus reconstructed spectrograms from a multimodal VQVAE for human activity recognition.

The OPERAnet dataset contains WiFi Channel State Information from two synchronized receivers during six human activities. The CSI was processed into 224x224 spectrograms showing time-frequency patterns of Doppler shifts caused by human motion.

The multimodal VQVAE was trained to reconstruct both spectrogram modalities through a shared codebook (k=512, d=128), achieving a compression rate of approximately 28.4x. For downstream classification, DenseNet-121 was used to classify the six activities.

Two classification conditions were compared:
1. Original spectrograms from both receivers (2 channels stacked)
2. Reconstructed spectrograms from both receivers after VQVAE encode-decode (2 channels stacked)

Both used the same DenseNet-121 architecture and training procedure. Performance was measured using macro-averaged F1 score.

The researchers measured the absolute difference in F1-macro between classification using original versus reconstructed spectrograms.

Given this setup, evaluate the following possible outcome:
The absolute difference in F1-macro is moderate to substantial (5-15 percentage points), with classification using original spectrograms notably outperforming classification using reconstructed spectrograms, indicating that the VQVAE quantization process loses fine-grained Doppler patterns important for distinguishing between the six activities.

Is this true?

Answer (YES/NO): NO